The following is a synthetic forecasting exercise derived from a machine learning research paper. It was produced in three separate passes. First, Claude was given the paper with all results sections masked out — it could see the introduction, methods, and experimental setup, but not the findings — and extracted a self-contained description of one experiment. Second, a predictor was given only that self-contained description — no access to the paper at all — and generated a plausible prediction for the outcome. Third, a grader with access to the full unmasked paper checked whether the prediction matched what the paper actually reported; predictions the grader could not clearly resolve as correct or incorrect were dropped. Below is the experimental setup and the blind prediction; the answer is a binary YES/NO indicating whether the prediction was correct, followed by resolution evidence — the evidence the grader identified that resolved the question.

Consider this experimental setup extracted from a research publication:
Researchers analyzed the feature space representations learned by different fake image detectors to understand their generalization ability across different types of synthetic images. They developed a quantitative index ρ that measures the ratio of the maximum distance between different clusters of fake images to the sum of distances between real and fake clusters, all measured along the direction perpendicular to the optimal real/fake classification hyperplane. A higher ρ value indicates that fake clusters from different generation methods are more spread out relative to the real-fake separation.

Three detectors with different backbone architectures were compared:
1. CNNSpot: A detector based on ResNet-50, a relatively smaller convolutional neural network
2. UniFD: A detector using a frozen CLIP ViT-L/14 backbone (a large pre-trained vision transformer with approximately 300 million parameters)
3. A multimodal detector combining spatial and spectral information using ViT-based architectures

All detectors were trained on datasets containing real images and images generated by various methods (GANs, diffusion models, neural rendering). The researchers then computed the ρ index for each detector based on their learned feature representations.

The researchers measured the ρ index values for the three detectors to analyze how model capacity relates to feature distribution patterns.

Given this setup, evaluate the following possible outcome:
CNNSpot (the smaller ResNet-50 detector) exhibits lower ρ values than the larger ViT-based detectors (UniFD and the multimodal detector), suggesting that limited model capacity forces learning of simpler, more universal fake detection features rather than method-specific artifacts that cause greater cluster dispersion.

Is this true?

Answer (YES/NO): NO